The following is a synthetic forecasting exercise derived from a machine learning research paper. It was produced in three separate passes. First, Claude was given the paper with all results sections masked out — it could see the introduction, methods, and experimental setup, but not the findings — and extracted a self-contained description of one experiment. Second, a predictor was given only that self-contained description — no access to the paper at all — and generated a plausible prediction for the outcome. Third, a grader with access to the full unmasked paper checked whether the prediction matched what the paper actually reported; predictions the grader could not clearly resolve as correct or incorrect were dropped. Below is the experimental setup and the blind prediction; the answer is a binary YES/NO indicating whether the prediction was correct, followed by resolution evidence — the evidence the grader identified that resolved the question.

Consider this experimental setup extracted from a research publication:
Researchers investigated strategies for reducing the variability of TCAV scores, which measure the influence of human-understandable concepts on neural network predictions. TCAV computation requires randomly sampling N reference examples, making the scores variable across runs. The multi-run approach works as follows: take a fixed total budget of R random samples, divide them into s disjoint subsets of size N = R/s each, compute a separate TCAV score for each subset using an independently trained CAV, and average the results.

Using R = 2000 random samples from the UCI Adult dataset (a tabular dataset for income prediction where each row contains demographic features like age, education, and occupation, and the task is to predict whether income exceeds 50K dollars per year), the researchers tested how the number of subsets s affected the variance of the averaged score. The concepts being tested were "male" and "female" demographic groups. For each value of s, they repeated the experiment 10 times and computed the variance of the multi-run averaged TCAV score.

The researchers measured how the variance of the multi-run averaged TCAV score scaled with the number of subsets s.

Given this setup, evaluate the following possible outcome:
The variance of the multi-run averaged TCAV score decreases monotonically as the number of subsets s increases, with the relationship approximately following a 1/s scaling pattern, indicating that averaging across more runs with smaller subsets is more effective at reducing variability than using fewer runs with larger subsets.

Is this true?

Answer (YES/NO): YES